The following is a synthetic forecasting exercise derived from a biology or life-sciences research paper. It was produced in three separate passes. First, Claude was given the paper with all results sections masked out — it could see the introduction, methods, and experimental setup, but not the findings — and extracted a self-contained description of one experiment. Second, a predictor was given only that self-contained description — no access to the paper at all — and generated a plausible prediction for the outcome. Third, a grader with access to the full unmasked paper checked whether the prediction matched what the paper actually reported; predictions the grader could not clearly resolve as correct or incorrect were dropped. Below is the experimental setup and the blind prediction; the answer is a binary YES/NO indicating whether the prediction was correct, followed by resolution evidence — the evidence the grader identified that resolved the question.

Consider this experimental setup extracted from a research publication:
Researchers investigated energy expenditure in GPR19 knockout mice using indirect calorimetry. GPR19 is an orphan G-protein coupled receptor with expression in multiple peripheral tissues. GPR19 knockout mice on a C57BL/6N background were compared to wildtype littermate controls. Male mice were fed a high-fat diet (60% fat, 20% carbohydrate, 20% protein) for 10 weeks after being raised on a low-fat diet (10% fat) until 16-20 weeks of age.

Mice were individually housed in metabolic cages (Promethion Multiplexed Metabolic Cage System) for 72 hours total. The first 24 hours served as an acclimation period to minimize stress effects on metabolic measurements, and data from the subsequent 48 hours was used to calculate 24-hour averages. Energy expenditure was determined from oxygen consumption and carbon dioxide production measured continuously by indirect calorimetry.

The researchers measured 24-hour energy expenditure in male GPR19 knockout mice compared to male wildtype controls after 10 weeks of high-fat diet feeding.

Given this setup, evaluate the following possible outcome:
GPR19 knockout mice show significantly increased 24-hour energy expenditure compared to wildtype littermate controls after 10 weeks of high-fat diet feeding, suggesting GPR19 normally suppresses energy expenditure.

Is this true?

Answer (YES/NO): NO